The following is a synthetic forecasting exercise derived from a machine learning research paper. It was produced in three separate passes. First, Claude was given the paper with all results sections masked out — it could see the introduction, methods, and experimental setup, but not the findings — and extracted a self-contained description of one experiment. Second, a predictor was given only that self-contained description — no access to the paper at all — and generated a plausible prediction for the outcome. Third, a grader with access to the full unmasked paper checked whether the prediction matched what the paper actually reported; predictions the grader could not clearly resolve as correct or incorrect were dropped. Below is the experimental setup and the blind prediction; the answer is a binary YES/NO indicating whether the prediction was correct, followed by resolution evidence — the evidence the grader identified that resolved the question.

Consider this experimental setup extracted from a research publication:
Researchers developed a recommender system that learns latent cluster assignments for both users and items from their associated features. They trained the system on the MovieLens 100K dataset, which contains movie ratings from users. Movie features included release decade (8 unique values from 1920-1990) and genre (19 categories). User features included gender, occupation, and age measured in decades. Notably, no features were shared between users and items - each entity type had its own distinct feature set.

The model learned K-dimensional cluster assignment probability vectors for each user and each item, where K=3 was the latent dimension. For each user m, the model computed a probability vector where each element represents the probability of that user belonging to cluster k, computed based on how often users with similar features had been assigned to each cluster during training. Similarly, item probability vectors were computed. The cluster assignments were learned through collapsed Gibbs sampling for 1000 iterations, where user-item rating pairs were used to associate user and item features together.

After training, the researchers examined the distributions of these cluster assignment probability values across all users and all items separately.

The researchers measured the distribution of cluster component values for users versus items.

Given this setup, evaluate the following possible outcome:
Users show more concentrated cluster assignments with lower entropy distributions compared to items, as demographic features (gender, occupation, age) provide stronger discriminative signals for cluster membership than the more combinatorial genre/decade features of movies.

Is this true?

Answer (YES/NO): YES